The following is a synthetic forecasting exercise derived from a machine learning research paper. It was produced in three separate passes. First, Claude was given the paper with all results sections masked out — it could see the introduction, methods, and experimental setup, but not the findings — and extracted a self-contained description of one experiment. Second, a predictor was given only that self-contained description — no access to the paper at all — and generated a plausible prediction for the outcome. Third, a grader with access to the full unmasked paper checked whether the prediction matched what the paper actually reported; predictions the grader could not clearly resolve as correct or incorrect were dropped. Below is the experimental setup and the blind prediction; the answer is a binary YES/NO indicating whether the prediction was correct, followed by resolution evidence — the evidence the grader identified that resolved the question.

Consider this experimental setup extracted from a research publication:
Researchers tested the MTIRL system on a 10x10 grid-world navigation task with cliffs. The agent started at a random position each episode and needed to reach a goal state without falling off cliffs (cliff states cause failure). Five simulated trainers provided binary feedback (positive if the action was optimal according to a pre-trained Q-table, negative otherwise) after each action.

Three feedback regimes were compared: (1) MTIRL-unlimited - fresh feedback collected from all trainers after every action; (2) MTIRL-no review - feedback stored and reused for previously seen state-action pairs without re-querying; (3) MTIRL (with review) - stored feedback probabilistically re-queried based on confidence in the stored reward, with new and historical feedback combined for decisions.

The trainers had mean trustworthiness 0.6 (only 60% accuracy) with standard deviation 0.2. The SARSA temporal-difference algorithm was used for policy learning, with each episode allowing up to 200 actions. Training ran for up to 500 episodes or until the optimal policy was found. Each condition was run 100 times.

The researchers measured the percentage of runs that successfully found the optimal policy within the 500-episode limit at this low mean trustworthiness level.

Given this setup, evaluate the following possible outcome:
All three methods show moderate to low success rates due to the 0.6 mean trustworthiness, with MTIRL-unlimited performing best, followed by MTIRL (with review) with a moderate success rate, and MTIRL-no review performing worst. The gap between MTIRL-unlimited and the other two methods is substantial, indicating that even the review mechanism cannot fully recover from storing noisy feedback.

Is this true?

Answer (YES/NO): NO